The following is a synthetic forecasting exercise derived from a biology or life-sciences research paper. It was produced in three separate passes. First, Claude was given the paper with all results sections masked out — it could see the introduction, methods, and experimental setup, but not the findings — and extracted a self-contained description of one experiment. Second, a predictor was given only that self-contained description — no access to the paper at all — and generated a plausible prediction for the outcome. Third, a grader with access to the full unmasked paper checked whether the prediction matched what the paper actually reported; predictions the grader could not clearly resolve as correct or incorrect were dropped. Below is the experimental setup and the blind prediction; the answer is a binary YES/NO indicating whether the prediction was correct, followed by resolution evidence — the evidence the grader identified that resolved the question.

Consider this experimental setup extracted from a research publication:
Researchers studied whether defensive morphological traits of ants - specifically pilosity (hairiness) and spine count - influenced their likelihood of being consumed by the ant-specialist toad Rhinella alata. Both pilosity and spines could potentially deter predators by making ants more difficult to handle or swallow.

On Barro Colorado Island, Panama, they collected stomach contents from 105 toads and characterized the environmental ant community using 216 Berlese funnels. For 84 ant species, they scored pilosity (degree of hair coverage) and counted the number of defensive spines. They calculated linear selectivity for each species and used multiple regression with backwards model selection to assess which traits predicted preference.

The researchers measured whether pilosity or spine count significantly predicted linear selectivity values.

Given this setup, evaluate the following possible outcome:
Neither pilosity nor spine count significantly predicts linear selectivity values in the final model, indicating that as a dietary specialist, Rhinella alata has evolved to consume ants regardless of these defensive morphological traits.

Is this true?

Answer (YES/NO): NO